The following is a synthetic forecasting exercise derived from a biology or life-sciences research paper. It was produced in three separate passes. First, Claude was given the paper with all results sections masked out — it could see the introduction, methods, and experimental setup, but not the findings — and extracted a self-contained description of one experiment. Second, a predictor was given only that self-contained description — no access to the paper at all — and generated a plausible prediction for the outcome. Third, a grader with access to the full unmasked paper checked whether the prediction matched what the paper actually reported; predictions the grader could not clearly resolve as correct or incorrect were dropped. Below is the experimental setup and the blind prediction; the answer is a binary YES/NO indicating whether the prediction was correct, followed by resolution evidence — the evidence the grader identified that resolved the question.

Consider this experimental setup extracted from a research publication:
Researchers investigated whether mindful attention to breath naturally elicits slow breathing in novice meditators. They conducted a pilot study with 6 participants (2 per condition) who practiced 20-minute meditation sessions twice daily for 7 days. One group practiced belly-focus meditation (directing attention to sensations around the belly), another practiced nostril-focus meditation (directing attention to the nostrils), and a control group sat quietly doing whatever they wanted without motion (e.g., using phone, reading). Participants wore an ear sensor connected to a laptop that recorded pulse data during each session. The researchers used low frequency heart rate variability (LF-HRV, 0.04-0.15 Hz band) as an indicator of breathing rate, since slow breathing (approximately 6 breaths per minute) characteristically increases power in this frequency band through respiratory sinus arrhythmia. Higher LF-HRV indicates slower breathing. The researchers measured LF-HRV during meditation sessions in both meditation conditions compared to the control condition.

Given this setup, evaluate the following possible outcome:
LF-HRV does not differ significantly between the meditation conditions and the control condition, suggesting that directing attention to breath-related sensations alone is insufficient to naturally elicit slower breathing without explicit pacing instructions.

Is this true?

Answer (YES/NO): YES